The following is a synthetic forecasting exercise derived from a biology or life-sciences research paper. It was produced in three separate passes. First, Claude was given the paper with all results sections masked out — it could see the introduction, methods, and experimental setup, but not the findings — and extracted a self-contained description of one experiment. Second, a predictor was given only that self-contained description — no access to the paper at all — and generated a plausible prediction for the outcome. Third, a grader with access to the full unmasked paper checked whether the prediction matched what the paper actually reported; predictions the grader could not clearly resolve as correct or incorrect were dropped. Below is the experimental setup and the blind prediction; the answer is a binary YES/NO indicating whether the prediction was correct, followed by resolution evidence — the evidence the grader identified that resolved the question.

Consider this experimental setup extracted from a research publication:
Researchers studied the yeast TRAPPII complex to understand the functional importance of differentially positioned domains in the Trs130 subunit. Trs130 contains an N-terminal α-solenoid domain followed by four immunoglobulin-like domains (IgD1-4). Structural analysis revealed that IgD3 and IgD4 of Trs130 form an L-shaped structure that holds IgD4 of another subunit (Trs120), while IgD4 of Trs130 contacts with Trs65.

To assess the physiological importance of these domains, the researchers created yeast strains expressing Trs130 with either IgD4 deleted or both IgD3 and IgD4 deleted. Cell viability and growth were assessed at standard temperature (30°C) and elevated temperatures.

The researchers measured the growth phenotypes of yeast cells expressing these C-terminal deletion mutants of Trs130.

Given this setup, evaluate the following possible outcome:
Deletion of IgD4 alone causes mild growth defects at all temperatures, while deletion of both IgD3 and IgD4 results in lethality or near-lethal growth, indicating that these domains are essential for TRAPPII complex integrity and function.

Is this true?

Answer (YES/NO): NO